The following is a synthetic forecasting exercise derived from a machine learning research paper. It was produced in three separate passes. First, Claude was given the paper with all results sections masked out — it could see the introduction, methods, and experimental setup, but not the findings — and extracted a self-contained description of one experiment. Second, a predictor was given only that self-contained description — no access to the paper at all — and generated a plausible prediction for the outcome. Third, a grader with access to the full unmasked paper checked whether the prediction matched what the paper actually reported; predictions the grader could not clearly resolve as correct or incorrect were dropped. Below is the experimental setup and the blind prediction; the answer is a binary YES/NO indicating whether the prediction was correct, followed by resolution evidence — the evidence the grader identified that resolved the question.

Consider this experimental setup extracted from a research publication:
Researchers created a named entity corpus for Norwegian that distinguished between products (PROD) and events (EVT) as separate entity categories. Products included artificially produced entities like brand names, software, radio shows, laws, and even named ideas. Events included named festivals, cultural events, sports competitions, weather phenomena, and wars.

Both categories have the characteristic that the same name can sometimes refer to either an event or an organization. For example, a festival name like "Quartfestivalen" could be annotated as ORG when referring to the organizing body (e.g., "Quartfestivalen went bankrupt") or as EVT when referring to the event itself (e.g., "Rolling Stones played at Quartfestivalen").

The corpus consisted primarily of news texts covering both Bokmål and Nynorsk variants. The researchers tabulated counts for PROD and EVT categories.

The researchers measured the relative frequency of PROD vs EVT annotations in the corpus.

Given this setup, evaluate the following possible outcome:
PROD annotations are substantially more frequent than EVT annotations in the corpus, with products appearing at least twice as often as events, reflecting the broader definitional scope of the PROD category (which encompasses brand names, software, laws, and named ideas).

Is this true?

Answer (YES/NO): YES